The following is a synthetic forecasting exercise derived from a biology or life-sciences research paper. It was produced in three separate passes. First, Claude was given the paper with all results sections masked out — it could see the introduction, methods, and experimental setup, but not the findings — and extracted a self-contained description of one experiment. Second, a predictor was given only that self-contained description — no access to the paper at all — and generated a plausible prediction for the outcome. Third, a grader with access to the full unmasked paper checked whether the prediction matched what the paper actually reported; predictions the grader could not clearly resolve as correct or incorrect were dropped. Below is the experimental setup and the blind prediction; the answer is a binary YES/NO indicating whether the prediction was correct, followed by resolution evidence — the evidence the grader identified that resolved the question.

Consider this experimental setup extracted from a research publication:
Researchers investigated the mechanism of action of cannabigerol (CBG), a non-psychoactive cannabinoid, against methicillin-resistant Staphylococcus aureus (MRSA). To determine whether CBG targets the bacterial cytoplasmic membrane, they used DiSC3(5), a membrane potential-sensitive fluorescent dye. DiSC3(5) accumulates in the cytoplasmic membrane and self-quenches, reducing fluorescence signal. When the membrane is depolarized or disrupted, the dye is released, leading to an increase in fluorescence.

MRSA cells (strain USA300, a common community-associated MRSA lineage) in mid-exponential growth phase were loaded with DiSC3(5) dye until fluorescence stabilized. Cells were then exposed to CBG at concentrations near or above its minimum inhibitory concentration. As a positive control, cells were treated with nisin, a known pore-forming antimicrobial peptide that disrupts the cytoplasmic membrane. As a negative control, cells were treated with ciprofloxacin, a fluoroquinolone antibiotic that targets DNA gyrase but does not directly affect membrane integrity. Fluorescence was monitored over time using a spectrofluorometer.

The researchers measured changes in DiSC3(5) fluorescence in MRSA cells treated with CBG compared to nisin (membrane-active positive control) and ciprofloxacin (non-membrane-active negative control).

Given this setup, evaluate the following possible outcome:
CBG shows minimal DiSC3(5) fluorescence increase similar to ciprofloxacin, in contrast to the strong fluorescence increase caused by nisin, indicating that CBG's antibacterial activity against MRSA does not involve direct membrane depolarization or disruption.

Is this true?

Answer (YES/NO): NO